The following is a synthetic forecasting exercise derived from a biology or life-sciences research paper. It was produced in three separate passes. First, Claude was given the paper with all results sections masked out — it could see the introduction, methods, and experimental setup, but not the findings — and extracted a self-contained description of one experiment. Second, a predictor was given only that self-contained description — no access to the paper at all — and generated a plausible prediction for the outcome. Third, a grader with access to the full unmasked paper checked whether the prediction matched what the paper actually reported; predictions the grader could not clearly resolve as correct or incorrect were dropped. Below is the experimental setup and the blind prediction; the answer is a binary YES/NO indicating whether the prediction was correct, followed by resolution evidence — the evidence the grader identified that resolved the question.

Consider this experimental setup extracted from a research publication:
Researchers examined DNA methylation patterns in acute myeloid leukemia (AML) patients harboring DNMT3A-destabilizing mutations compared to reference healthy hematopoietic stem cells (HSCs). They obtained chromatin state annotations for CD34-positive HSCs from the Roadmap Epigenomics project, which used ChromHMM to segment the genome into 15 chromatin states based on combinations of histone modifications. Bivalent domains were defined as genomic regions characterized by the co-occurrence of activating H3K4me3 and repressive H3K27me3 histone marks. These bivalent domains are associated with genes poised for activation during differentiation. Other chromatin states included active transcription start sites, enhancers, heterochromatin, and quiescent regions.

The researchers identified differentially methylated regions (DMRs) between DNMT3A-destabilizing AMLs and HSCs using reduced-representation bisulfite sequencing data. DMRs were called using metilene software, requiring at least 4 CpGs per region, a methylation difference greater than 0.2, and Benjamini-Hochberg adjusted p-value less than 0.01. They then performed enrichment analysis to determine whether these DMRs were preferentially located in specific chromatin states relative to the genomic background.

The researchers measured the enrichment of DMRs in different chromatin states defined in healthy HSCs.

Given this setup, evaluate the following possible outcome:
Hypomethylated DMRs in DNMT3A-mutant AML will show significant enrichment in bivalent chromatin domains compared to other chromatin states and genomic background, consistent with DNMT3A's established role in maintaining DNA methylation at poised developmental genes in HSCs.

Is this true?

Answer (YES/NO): NO